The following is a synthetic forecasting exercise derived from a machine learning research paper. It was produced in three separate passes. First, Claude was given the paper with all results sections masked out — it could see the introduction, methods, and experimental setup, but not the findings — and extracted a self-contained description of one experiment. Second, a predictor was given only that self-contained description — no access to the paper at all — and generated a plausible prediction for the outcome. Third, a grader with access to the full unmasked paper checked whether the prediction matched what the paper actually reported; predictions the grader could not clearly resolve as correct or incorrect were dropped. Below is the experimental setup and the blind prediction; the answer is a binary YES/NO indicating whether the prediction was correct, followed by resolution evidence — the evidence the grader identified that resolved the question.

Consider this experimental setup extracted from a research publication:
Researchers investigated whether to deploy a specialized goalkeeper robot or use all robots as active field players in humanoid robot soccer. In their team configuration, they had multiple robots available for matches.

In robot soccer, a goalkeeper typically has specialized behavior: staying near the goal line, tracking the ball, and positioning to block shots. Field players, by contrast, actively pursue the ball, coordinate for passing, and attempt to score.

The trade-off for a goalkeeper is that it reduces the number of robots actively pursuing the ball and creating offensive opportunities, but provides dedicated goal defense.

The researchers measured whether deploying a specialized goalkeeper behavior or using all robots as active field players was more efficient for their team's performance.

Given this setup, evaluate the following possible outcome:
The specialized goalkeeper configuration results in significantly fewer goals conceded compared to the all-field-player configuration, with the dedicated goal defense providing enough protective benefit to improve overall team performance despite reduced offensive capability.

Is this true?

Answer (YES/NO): NO